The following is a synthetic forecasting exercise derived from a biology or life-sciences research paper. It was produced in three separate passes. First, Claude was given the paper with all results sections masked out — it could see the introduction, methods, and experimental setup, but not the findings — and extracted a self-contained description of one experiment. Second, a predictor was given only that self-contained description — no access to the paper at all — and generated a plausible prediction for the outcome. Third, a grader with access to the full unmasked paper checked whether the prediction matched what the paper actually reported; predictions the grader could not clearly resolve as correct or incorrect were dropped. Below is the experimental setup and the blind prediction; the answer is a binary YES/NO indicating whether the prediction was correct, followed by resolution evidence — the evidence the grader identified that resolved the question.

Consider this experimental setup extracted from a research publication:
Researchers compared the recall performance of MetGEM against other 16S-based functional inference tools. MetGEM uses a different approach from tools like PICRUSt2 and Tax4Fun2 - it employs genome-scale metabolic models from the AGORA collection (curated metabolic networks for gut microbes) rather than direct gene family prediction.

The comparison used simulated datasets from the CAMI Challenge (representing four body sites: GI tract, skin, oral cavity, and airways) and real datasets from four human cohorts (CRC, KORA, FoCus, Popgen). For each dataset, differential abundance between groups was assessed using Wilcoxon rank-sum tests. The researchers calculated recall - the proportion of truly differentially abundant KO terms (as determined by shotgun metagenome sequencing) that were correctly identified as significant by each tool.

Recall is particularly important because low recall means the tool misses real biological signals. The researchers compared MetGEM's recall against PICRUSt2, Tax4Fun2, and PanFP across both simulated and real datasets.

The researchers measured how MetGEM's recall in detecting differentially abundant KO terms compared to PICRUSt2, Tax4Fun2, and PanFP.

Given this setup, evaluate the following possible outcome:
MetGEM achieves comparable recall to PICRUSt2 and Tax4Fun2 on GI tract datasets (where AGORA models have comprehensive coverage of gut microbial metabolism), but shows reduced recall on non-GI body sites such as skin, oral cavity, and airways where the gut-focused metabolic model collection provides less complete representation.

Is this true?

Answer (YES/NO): NO